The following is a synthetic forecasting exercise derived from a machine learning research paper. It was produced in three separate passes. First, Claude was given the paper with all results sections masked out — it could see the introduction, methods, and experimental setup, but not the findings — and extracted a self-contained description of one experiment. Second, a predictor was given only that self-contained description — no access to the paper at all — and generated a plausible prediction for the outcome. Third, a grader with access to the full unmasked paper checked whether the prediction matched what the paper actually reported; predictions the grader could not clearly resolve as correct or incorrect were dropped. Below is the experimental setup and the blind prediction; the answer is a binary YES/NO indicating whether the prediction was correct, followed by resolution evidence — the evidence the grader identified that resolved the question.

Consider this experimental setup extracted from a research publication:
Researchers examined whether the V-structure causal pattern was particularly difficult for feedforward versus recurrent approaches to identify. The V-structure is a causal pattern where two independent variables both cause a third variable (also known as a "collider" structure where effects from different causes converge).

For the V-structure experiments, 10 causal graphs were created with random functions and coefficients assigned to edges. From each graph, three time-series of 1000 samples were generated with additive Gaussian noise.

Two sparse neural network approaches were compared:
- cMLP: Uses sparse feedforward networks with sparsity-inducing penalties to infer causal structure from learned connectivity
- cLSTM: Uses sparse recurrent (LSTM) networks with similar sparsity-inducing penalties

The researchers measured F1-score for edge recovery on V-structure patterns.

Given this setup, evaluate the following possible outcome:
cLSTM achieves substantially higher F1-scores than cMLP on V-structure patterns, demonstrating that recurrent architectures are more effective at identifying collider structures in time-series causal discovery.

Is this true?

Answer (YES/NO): NO